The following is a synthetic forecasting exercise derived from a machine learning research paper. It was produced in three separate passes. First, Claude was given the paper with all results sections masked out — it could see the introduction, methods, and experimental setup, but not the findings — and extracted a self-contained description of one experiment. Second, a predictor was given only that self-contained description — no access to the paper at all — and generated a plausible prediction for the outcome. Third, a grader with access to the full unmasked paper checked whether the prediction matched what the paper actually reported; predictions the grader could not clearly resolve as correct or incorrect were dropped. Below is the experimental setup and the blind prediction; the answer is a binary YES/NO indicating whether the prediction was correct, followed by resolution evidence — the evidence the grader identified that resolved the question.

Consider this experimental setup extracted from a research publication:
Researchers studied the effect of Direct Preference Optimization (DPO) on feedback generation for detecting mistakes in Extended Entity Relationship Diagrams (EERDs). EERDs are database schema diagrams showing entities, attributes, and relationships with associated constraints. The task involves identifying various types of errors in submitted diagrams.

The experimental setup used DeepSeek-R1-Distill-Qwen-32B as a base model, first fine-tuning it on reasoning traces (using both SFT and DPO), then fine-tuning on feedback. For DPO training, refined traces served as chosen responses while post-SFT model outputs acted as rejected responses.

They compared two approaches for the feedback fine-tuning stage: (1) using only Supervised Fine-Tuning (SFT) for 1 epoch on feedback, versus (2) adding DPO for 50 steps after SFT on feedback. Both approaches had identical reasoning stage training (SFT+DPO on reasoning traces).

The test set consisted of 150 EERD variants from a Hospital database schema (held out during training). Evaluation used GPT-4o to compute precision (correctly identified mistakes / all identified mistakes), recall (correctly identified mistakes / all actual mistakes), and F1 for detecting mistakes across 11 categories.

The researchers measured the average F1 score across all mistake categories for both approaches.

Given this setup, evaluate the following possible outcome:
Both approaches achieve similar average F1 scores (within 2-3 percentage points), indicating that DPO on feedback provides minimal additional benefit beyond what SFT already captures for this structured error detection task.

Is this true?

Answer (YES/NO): YES